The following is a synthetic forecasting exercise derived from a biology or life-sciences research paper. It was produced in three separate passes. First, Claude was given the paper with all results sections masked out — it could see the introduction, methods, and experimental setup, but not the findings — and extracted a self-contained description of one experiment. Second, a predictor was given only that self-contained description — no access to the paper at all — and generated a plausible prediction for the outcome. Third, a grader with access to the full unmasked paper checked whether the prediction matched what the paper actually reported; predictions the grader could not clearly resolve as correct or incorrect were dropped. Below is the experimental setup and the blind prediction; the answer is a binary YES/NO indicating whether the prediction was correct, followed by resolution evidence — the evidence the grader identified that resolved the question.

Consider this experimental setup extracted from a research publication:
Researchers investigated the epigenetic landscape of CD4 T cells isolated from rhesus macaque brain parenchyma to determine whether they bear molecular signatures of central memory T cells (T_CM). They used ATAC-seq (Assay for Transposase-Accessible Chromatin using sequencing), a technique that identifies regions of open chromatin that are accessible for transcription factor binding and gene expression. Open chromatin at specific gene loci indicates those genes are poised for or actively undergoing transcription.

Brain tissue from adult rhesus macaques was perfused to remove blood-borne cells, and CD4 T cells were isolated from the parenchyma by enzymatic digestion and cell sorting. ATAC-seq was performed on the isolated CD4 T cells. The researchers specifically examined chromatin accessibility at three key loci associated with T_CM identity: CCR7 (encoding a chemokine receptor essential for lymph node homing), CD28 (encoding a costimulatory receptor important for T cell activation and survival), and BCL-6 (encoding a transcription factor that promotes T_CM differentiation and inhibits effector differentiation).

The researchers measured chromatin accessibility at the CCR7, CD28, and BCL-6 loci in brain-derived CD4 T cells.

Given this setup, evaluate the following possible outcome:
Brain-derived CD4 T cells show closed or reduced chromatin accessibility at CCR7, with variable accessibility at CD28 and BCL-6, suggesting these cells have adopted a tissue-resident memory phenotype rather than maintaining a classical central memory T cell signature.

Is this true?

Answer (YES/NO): NO